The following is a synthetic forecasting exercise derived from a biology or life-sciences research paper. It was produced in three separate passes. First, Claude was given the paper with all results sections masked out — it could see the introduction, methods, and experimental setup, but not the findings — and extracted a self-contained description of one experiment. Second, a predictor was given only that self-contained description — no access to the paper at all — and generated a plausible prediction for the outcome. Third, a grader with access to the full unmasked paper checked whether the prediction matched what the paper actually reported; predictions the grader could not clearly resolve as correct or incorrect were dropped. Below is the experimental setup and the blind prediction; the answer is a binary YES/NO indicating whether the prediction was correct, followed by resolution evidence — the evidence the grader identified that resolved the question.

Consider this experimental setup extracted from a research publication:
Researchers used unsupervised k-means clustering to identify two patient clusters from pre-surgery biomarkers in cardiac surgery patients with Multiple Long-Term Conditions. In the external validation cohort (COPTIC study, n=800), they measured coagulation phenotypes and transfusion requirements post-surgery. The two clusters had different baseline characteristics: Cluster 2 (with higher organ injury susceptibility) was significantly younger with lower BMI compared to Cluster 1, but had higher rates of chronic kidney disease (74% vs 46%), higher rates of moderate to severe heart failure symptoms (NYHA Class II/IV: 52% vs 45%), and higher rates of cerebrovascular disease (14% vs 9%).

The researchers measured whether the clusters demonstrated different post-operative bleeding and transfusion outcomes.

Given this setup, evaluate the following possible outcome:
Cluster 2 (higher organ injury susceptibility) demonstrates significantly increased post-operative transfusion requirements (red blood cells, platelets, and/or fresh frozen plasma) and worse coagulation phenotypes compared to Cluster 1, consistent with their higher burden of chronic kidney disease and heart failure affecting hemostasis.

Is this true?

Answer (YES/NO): YES